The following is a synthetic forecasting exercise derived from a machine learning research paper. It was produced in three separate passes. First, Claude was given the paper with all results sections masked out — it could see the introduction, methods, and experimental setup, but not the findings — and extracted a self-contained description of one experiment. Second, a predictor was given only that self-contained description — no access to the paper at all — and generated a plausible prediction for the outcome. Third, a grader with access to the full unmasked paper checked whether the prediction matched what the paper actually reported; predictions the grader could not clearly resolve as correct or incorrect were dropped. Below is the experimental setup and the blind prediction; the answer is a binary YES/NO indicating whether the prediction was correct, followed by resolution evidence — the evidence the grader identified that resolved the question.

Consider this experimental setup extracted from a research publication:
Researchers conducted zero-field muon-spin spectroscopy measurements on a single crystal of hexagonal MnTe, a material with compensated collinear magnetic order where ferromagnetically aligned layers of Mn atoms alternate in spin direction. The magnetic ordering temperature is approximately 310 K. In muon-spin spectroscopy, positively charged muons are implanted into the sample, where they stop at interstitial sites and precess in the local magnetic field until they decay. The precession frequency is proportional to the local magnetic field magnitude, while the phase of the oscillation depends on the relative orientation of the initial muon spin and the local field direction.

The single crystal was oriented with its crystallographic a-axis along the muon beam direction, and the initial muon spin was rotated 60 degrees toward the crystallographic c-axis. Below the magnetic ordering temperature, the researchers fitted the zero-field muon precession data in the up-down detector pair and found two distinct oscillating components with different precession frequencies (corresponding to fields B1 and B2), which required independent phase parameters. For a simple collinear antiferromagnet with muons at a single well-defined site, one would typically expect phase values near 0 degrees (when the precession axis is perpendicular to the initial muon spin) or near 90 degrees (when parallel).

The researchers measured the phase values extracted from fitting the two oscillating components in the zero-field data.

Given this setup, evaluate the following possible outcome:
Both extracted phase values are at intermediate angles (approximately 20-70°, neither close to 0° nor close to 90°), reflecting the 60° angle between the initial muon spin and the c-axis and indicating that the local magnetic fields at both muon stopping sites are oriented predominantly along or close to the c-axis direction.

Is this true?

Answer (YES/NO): NO